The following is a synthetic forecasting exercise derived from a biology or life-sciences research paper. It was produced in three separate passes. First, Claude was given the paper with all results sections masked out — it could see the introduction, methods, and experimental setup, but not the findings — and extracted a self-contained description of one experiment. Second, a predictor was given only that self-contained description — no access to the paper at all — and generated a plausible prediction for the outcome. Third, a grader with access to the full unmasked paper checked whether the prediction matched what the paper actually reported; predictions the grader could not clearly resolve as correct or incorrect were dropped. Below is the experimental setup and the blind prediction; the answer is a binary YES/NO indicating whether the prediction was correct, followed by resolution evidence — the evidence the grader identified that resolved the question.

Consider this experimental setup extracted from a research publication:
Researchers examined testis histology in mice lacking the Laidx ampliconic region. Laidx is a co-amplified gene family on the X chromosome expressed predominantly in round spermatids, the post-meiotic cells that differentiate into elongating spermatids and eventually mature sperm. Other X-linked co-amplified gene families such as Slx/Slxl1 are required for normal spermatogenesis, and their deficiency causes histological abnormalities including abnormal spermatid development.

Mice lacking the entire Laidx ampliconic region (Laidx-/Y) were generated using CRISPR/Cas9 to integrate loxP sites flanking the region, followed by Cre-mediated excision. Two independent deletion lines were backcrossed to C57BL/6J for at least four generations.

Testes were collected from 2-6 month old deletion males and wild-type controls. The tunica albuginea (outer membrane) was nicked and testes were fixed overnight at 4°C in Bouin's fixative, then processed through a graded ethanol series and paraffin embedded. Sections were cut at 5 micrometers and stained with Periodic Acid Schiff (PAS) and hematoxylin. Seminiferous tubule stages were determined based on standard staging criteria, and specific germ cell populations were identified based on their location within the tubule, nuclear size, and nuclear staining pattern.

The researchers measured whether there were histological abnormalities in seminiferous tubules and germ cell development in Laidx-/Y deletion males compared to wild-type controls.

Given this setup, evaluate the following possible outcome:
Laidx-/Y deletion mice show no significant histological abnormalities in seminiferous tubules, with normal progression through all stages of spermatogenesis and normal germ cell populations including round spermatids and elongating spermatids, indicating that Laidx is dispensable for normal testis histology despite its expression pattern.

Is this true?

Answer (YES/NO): YES